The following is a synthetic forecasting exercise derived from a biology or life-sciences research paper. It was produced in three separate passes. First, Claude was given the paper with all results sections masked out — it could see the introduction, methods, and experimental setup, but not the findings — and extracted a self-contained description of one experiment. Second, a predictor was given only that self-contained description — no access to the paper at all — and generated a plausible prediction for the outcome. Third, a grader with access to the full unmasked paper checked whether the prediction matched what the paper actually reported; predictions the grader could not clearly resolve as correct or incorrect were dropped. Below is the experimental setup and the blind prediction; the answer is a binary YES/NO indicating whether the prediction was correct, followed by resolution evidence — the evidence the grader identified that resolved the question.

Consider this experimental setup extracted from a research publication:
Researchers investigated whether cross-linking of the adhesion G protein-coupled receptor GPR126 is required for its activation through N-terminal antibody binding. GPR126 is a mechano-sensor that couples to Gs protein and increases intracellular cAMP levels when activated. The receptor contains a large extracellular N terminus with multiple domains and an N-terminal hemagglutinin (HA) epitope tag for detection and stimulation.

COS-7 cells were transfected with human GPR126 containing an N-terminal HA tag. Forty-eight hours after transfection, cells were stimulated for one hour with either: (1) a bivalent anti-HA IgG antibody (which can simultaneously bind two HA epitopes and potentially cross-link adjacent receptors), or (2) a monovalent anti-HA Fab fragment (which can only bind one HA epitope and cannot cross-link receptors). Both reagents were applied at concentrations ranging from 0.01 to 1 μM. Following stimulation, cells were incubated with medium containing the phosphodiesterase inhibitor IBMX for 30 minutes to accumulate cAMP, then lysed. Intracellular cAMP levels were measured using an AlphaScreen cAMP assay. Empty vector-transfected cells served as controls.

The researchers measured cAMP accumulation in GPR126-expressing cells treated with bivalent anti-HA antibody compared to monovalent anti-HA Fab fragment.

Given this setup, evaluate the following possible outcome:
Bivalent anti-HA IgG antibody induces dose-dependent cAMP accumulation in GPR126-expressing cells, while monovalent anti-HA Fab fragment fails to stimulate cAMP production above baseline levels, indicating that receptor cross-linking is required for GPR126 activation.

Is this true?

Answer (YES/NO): YES